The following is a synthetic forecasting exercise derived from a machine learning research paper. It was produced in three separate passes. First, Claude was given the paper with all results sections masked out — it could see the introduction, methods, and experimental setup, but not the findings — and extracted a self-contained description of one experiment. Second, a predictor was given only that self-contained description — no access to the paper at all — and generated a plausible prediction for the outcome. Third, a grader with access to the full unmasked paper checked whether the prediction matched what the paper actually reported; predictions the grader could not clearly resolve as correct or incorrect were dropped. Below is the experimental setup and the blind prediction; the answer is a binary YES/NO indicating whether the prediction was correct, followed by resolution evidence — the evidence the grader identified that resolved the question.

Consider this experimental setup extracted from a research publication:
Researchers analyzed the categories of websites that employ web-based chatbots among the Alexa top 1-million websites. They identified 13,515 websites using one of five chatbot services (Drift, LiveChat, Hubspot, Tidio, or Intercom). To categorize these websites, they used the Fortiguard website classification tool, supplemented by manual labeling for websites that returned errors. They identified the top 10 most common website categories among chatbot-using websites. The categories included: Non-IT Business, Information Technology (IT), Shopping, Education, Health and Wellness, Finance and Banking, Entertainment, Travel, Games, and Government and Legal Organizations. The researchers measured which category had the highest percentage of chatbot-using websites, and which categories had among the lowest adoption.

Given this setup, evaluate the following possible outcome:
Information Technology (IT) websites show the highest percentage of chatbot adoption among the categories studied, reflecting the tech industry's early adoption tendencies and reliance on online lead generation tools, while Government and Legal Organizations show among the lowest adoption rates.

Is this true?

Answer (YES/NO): NO